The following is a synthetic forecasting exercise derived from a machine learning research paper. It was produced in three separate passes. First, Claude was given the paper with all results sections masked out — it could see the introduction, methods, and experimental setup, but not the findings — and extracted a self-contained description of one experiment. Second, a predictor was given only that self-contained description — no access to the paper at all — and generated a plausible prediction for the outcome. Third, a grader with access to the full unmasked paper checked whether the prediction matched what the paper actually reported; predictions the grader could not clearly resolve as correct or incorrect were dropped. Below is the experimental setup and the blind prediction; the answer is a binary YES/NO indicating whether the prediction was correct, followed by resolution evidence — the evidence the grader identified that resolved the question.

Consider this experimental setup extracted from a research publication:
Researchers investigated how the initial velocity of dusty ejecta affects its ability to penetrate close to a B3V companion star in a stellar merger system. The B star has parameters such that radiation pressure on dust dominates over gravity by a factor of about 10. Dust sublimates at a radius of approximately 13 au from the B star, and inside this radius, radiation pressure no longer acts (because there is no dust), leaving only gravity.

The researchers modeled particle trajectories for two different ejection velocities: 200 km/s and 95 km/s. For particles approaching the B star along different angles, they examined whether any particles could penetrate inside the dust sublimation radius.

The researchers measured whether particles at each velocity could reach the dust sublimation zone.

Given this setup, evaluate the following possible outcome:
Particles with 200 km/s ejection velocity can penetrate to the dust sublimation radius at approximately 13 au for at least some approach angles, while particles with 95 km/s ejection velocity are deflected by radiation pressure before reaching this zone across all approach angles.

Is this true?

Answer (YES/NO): YES